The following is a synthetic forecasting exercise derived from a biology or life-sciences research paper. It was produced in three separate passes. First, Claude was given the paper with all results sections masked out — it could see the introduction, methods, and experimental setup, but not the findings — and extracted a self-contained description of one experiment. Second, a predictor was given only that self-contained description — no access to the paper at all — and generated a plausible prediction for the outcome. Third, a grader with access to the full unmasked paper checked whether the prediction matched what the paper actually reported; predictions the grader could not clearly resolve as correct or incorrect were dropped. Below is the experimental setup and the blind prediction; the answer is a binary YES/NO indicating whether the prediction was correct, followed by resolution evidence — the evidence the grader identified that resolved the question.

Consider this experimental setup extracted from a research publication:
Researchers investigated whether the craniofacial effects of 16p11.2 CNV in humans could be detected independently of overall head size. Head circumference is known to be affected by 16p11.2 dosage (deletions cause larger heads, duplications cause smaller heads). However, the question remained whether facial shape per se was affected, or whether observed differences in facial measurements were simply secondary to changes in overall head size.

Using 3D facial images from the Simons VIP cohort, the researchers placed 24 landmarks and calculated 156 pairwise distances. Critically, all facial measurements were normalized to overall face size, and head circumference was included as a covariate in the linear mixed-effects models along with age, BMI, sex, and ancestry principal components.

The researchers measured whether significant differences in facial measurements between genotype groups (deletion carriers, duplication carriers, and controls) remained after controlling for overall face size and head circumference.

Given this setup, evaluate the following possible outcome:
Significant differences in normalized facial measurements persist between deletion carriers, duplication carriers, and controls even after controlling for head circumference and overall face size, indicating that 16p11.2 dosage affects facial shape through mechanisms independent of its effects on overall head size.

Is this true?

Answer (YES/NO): YES